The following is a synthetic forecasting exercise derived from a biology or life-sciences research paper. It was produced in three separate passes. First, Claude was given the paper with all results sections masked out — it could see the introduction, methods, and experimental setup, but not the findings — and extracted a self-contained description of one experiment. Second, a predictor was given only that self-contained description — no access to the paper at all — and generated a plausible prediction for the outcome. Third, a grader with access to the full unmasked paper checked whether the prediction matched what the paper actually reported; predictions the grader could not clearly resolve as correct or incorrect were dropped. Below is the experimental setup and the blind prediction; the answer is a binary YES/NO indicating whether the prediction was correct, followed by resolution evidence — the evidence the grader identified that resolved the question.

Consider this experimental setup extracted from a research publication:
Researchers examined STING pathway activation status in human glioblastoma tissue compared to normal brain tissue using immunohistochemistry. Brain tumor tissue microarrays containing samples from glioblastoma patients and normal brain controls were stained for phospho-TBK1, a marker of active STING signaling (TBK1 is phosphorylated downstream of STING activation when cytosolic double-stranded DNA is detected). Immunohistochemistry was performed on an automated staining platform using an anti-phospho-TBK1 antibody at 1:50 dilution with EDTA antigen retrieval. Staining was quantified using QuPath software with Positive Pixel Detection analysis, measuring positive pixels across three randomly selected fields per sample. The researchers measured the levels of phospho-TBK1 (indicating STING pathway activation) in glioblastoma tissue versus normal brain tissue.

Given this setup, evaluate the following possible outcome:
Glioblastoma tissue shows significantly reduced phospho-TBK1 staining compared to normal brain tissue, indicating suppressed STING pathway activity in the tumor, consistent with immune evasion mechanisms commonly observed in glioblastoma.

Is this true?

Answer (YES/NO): NO